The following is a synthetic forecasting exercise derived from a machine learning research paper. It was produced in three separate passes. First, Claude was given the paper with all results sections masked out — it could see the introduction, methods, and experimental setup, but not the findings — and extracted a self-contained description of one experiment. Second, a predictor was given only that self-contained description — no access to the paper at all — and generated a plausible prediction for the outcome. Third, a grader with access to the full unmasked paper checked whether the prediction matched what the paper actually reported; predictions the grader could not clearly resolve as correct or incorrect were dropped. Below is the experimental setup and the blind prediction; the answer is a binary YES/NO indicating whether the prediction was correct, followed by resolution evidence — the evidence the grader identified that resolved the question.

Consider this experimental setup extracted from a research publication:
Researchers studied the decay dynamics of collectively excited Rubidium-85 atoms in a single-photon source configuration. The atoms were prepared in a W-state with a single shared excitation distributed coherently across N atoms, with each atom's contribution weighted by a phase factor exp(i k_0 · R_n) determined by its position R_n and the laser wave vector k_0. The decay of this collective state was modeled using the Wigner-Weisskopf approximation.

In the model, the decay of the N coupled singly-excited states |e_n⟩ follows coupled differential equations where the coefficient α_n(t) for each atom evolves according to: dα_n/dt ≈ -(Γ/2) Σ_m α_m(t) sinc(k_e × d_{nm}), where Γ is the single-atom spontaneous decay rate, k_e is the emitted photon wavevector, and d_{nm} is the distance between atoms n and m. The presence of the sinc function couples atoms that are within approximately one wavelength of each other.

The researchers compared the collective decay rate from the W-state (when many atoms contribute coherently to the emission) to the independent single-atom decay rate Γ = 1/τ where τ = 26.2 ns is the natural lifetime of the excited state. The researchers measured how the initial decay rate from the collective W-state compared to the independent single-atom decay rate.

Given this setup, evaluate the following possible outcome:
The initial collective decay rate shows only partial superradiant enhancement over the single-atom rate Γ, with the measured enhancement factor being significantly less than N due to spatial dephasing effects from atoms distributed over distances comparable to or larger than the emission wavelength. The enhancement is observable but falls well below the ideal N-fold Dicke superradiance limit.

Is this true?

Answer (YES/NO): NO